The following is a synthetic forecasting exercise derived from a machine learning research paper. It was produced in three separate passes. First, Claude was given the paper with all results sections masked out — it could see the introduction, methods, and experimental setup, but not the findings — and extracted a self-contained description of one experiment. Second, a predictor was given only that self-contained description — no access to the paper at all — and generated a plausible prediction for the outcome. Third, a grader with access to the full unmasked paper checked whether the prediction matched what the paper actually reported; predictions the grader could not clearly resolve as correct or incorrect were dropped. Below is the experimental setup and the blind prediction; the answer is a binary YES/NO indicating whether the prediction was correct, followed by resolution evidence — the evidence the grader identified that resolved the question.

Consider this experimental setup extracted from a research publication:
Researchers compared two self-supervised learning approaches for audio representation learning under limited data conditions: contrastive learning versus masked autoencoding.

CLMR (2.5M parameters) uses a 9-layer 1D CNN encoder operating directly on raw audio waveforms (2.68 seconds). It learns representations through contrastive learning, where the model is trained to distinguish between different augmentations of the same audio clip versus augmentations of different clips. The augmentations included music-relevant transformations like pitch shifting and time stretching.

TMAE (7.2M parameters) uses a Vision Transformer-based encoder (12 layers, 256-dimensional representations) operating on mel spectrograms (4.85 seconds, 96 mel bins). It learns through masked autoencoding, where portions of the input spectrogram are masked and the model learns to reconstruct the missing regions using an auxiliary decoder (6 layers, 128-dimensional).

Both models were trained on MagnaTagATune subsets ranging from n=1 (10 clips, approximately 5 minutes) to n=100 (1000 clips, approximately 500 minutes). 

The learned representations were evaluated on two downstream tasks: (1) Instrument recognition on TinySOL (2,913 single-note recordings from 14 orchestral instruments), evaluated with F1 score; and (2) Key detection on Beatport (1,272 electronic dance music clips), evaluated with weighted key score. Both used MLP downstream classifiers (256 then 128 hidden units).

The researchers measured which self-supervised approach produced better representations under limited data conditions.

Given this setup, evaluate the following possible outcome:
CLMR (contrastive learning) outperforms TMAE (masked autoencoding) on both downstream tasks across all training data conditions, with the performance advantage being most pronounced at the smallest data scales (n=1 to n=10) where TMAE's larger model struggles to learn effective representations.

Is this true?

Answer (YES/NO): NO